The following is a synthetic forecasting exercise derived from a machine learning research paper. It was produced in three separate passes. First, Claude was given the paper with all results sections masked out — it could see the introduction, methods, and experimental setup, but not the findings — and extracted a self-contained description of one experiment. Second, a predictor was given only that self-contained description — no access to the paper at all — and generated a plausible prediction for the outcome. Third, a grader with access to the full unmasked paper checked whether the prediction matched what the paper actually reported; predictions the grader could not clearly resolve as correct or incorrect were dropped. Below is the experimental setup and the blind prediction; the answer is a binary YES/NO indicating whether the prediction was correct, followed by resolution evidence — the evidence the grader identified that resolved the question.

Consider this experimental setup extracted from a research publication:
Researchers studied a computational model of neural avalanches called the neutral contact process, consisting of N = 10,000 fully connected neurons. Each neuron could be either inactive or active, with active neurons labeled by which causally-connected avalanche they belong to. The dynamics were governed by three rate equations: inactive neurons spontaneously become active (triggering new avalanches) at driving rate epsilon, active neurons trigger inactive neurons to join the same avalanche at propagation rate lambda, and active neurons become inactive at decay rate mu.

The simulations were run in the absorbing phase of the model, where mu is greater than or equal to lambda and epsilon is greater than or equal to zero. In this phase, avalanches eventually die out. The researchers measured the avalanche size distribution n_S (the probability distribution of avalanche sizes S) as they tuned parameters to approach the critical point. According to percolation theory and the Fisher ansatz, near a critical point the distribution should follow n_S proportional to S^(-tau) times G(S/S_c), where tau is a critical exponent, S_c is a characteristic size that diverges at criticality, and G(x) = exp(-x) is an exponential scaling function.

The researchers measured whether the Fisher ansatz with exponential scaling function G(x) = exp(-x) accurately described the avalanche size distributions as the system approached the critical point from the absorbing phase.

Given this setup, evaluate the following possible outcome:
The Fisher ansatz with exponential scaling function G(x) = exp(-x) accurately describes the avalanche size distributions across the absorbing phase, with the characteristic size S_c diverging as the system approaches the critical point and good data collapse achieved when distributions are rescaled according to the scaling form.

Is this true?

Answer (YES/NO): YES